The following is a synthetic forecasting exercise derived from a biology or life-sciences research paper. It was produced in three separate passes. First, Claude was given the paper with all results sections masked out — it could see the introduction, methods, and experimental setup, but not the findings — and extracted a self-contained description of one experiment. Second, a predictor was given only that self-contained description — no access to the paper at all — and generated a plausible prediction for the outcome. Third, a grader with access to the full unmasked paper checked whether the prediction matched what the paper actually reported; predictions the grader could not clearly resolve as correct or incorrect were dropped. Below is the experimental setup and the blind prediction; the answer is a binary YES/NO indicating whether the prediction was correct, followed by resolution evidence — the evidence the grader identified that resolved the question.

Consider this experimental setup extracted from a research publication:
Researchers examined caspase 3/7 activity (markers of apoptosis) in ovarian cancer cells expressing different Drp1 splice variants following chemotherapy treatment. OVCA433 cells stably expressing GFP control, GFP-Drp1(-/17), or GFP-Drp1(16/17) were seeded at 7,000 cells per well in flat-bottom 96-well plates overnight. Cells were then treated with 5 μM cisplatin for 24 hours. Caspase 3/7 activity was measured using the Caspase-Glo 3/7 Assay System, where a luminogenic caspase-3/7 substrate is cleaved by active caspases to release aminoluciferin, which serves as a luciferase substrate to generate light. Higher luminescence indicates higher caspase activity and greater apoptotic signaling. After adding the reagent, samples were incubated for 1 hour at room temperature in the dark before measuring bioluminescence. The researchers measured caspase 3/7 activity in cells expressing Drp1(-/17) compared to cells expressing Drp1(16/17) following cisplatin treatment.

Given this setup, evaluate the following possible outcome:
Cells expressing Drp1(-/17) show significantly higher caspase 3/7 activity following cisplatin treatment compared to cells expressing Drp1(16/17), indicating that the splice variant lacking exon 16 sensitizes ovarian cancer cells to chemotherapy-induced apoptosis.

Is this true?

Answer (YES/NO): NO